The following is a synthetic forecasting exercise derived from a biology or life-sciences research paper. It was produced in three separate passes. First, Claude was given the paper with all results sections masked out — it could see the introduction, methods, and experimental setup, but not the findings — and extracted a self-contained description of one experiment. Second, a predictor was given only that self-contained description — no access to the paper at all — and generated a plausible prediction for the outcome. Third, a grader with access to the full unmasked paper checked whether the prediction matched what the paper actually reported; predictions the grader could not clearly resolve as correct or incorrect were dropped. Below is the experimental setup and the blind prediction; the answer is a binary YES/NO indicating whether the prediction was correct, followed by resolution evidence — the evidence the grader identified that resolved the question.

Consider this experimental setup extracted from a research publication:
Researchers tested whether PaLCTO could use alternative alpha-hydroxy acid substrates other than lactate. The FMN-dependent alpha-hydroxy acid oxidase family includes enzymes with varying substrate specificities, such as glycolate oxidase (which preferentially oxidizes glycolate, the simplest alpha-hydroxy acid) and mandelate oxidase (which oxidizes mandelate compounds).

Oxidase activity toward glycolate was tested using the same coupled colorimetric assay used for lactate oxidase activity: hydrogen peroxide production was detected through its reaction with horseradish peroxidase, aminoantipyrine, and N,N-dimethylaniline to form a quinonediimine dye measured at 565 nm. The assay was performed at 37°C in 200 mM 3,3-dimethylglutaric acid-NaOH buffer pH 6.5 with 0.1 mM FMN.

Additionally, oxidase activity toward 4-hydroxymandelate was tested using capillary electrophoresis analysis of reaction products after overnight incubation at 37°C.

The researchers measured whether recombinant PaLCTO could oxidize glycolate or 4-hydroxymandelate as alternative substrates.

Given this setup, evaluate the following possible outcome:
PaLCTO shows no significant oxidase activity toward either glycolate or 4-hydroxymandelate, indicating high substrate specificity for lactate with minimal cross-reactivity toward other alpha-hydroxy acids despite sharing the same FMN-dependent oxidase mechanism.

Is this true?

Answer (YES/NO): NO